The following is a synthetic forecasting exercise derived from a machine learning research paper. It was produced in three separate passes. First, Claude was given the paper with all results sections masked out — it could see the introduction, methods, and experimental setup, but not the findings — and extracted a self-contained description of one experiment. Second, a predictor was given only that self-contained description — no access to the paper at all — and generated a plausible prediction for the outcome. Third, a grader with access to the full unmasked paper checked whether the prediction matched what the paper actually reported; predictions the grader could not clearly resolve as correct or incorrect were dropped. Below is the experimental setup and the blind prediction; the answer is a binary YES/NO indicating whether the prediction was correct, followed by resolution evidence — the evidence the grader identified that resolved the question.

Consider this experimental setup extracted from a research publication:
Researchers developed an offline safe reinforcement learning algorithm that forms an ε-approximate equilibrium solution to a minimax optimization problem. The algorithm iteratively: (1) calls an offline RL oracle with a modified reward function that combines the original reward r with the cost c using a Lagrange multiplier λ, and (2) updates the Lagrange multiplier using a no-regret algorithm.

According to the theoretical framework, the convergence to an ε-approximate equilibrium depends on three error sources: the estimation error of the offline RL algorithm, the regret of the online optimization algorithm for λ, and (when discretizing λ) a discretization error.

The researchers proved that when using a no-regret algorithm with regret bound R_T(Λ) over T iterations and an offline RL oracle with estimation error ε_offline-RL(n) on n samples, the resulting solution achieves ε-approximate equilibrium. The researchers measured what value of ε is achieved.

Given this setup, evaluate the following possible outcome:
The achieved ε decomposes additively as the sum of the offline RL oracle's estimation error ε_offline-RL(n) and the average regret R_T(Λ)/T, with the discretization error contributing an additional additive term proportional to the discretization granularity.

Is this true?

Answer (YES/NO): YES